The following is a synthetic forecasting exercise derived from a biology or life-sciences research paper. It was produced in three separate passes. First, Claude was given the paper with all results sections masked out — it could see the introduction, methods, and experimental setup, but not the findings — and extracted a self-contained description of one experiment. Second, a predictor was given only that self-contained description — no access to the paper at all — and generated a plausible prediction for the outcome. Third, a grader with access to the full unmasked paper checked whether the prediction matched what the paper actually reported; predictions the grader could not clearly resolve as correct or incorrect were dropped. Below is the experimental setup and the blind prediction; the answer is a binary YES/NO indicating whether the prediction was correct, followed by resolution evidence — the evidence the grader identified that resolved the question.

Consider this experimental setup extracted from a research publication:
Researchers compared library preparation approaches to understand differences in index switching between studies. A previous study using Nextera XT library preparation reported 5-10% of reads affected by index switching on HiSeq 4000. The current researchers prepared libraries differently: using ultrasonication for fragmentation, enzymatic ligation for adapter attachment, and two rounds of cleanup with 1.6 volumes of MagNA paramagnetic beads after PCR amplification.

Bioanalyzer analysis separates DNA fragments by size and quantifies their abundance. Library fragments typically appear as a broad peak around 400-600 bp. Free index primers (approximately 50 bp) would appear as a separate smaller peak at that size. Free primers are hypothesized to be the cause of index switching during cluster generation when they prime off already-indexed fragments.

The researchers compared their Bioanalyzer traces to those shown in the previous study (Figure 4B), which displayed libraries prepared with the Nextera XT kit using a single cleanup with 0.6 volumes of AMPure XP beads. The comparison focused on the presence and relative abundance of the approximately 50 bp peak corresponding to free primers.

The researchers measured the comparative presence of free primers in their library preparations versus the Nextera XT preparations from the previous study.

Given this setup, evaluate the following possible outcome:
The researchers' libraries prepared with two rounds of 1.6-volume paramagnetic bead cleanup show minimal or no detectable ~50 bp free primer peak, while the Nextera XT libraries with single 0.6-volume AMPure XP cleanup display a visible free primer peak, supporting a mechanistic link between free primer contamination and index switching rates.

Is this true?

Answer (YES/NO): YES